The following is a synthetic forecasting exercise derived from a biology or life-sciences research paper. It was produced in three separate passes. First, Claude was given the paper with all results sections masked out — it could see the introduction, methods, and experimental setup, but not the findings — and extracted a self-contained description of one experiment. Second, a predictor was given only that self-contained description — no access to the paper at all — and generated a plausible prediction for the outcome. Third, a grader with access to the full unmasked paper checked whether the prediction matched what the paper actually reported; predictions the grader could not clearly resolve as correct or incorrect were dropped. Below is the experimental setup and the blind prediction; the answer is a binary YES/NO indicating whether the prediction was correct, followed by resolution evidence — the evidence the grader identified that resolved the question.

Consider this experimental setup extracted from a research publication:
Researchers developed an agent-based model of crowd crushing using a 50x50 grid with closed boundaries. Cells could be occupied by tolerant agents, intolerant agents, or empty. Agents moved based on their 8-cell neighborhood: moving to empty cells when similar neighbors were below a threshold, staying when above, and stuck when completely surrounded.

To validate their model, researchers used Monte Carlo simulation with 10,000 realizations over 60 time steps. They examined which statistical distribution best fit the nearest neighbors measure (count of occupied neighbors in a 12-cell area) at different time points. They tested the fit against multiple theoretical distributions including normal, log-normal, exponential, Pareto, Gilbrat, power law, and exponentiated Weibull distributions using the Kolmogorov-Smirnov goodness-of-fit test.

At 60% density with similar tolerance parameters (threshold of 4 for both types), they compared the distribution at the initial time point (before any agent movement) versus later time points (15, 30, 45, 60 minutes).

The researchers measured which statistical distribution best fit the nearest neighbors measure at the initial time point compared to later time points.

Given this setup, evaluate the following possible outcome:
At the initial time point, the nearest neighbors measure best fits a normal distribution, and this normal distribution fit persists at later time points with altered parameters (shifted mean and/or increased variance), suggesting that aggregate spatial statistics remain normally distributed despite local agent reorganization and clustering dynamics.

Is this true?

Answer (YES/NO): NO